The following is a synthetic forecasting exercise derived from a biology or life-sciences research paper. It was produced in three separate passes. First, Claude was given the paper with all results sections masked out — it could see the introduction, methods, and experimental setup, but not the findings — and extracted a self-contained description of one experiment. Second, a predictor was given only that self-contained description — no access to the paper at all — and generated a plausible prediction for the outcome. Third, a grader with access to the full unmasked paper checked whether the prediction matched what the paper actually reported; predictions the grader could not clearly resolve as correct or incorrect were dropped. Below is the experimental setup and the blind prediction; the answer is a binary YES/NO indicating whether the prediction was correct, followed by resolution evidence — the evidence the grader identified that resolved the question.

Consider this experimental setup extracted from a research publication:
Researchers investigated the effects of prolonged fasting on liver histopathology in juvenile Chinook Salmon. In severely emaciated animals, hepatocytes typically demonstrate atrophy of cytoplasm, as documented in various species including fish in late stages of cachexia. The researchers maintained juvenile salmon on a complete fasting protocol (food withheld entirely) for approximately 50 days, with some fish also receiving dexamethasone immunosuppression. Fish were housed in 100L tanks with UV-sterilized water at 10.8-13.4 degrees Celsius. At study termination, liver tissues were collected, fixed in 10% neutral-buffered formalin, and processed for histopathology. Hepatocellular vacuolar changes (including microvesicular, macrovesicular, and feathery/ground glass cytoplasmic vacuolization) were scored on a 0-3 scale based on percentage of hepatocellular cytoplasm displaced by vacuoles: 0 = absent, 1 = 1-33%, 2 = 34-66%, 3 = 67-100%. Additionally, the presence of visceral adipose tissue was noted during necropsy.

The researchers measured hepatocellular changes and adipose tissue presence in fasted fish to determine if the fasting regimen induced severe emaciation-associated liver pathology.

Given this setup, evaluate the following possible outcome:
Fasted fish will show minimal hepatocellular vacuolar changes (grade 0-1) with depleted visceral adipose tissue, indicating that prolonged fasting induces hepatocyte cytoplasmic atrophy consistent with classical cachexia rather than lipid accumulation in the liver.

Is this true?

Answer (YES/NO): NO